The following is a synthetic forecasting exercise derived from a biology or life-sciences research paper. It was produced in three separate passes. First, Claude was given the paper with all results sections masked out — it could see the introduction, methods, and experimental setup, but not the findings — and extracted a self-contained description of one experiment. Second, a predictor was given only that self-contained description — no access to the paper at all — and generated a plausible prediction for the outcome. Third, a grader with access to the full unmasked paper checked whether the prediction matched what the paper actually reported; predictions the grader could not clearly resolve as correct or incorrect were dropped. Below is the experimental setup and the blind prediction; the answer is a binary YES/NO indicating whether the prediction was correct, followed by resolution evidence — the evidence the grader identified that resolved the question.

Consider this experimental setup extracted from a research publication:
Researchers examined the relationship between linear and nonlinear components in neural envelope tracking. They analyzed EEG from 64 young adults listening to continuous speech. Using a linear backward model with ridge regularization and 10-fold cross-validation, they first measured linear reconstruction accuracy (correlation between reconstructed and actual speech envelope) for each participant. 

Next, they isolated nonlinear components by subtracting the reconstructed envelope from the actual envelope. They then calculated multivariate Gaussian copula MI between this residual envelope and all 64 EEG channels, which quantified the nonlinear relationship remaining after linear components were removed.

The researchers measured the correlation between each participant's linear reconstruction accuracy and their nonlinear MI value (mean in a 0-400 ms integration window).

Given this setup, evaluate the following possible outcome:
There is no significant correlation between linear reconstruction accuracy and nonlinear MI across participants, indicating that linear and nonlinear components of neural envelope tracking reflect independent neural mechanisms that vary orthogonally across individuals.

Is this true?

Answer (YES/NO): NO